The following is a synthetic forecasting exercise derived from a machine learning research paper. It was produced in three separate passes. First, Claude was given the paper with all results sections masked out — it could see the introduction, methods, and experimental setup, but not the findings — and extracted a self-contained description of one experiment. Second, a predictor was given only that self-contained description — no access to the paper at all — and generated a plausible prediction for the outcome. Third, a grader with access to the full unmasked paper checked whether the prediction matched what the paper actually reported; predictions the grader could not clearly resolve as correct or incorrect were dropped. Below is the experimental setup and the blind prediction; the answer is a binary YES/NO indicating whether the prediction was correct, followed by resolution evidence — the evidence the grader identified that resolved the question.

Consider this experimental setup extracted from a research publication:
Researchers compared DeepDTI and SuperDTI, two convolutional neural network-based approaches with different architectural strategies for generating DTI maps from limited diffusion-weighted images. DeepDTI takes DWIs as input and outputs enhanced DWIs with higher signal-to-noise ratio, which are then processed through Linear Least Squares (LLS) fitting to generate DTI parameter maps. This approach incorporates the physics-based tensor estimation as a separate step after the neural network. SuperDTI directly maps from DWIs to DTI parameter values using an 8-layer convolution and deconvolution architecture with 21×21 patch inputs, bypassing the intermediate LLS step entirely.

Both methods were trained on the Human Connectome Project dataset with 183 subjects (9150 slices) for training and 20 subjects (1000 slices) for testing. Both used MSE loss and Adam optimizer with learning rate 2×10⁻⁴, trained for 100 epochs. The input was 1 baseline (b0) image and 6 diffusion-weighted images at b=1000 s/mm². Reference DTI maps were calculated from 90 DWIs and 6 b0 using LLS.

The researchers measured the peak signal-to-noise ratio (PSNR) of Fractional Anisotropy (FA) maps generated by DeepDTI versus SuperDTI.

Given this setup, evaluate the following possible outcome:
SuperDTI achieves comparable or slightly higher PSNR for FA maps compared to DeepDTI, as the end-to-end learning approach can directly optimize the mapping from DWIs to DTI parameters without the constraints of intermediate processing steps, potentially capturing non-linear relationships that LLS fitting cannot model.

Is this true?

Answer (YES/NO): NO